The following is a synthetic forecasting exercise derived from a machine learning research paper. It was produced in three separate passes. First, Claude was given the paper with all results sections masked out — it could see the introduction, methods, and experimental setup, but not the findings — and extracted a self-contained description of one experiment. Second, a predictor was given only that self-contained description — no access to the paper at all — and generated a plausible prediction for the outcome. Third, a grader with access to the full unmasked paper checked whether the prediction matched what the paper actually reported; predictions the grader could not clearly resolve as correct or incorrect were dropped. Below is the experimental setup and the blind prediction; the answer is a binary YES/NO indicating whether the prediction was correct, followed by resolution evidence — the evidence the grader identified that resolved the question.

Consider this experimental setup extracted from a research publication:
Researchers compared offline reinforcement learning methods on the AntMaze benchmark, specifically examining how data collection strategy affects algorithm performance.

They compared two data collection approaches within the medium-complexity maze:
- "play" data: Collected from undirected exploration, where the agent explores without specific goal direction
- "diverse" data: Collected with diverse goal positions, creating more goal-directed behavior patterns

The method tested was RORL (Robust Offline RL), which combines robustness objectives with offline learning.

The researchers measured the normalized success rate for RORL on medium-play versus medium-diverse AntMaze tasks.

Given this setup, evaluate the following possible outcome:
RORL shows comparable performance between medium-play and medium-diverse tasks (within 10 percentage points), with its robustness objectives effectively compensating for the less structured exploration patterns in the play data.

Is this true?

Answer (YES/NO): YES